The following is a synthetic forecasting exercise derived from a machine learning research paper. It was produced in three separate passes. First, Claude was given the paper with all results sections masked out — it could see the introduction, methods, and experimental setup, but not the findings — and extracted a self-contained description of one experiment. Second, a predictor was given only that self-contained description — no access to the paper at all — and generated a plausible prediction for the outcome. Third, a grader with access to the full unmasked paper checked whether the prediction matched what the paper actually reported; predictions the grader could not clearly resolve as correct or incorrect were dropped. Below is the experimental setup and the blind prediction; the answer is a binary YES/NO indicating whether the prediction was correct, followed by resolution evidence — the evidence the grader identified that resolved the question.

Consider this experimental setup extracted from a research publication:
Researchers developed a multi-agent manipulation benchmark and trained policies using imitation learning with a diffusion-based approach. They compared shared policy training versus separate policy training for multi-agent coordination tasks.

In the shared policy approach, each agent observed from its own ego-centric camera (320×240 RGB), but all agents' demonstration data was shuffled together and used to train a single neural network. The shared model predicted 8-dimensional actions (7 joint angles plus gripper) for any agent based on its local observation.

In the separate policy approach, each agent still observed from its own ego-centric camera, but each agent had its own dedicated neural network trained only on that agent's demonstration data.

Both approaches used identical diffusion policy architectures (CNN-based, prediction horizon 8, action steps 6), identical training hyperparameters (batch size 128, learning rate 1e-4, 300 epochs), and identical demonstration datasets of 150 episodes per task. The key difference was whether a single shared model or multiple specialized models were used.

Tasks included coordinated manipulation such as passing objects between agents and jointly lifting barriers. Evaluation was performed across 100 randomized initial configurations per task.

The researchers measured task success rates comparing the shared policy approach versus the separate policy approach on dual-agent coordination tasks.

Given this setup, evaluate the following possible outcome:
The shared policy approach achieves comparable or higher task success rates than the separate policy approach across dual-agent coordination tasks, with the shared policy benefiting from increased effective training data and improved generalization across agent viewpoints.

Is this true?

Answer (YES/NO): NO